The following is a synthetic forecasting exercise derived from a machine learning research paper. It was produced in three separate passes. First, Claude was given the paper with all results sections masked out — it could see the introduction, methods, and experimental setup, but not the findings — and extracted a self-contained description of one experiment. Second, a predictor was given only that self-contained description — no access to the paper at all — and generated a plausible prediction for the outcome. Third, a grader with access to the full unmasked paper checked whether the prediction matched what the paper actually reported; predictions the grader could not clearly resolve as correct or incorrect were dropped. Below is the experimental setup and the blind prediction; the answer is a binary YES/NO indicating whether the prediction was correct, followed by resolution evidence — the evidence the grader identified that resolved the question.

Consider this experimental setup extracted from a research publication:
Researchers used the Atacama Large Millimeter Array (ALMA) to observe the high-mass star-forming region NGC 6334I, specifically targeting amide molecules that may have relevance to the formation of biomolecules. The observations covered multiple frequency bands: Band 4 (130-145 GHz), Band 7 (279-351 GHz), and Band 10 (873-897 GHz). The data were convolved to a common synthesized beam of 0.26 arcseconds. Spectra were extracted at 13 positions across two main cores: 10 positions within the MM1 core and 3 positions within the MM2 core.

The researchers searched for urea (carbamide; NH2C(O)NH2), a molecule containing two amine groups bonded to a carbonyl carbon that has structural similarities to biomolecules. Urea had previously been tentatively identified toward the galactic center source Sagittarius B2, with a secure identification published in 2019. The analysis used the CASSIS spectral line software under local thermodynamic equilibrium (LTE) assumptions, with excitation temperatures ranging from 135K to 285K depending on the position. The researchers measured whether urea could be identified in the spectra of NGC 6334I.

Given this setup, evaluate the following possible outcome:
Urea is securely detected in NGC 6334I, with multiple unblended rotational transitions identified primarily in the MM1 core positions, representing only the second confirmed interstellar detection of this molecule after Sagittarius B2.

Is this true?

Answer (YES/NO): NO